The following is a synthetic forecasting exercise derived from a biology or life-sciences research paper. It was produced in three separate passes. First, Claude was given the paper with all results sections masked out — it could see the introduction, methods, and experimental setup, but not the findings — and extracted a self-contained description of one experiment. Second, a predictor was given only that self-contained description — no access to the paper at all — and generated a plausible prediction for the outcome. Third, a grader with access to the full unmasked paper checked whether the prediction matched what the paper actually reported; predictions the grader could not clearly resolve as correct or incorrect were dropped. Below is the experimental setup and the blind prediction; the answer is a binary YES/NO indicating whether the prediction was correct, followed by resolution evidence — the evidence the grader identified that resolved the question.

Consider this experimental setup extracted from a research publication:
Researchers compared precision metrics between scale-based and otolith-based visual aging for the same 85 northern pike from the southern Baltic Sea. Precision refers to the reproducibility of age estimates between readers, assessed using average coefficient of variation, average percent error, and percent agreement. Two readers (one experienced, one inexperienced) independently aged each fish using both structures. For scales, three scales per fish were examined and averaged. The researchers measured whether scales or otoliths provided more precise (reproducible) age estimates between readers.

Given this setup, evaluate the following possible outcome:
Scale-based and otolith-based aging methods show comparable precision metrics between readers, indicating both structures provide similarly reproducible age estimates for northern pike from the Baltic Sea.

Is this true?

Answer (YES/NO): NO